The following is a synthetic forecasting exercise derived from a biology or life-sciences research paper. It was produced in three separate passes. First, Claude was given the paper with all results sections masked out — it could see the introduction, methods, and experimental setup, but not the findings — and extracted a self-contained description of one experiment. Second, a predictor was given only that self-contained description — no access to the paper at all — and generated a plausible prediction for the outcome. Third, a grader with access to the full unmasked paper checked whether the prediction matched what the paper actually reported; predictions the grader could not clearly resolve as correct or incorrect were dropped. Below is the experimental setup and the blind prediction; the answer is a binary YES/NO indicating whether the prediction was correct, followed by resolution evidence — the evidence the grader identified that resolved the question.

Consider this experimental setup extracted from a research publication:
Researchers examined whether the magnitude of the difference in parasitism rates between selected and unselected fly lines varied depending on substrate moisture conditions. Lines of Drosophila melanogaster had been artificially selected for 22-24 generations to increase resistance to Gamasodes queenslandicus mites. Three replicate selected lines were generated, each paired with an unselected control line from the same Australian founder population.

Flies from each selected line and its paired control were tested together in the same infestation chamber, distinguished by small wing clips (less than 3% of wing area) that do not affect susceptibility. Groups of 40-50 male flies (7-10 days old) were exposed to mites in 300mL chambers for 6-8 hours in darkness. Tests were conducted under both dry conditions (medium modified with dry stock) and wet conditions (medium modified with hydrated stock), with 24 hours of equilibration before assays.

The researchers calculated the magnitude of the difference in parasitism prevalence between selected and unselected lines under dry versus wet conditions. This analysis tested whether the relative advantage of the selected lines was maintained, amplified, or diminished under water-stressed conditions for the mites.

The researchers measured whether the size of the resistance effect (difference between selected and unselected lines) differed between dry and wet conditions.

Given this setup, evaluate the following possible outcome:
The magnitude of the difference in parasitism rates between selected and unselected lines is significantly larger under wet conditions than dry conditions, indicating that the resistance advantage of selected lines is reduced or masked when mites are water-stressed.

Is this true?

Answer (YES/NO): NO